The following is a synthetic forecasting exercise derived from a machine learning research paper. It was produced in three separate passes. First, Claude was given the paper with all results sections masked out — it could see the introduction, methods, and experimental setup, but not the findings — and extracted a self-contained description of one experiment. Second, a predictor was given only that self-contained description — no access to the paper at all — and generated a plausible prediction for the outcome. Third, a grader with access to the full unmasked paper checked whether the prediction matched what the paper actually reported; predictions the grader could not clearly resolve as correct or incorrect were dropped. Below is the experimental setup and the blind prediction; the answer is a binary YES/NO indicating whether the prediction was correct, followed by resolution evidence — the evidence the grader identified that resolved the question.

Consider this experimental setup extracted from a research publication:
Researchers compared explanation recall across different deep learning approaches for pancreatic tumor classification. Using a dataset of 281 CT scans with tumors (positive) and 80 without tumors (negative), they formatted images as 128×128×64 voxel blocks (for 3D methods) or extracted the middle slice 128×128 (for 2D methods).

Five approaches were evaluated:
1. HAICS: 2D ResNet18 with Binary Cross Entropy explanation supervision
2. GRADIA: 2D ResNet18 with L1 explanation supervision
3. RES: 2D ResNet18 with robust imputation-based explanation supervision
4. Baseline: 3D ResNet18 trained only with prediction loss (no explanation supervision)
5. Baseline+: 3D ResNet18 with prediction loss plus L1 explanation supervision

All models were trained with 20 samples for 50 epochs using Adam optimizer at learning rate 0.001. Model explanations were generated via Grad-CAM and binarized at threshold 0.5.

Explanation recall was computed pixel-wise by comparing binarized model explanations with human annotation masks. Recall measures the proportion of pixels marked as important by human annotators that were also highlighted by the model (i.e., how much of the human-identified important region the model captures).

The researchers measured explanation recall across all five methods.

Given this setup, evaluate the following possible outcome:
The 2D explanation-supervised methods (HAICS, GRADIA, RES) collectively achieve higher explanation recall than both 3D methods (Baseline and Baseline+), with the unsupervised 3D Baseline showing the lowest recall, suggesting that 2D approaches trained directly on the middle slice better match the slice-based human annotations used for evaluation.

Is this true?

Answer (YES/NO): NO